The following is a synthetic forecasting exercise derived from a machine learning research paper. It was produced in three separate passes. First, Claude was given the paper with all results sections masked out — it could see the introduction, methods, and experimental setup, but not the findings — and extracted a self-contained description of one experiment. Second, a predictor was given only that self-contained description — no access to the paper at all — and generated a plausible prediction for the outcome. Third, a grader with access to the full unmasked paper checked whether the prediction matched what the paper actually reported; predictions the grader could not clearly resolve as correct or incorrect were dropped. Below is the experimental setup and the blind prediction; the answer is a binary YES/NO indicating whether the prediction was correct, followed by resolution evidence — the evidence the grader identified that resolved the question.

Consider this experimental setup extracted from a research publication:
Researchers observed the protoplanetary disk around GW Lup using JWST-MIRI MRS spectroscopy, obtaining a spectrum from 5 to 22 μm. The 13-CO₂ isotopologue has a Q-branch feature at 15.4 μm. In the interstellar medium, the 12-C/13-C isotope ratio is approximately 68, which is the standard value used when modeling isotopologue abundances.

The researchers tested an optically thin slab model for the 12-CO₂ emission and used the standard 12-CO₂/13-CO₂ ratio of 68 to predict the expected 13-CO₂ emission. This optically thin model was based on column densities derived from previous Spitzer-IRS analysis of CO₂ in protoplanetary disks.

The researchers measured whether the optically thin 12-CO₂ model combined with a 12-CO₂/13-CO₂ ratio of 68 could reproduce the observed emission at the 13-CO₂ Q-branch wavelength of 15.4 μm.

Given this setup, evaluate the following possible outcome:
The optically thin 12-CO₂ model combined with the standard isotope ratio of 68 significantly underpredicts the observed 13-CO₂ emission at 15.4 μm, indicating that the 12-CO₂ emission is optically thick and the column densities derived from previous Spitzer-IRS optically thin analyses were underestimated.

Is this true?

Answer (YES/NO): YES